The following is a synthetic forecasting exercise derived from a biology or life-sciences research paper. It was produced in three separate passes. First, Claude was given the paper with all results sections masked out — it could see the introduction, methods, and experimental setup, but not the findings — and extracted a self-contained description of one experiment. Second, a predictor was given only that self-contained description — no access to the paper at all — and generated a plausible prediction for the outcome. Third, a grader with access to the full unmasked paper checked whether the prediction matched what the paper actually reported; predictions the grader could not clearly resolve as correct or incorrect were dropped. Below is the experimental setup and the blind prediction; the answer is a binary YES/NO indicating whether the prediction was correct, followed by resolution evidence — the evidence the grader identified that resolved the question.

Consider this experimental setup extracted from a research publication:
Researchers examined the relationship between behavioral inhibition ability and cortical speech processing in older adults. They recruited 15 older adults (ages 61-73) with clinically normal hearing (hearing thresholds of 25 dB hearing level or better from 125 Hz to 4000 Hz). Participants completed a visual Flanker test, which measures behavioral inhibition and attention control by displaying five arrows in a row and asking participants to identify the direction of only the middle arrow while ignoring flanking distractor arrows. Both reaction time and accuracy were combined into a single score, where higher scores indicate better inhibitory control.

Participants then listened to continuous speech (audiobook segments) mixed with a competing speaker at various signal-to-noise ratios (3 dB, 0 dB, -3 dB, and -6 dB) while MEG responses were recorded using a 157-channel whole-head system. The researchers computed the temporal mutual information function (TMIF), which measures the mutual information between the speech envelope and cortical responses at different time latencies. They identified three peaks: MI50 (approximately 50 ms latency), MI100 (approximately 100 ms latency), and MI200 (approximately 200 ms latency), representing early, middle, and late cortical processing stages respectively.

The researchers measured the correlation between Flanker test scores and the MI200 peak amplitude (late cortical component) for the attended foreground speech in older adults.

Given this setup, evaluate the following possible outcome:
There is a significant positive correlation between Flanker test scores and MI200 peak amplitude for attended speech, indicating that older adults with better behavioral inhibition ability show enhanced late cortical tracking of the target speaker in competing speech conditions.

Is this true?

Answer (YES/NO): NO